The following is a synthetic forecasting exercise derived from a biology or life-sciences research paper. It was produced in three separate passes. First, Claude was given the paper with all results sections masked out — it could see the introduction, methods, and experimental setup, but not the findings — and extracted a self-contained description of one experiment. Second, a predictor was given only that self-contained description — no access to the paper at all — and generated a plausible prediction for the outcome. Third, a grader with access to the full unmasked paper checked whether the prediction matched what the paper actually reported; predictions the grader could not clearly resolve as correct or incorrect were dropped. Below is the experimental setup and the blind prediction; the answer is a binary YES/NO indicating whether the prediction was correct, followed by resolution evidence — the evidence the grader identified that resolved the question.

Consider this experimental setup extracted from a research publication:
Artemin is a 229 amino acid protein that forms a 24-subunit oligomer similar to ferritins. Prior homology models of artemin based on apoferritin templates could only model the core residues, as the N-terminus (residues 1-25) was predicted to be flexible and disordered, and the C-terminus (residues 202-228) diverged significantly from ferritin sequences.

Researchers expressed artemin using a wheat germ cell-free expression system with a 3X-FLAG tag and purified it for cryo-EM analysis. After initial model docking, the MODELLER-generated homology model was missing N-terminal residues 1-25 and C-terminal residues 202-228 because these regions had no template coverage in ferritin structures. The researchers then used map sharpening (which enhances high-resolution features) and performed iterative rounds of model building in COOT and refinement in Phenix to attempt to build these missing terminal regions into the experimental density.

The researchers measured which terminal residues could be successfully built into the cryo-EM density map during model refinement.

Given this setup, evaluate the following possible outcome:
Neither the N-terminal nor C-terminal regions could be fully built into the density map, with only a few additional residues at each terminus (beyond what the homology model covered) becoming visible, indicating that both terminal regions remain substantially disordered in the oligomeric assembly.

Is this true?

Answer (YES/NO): NO